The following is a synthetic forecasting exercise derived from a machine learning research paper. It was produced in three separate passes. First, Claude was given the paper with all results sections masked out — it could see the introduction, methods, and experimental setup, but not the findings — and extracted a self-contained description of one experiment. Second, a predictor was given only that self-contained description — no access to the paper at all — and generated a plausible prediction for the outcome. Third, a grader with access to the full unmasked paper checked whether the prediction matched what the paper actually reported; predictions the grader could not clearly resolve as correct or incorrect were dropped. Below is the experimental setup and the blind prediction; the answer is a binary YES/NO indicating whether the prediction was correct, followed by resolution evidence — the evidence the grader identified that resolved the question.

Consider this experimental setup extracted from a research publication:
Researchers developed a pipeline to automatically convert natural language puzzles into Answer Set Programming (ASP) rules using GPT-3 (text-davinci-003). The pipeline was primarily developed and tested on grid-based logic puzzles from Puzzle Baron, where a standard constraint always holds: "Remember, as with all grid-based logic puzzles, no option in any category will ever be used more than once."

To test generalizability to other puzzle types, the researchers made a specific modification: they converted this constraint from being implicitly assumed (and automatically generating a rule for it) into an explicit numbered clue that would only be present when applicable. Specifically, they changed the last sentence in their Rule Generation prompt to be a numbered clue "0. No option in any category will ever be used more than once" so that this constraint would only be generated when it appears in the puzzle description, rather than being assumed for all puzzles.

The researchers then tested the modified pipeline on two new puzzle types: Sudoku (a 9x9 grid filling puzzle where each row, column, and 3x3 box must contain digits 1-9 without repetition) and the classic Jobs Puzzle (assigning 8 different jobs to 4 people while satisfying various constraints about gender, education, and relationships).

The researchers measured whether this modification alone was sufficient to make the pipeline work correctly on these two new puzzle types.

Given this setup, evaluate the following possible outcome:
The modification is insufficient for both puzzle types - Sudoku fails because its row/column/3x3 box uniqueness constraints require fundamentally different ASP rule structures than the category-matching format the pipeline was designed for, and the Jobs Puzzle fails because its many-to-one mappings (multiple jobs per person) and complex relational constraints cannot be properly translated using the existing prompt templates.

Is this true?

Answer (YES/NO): NO